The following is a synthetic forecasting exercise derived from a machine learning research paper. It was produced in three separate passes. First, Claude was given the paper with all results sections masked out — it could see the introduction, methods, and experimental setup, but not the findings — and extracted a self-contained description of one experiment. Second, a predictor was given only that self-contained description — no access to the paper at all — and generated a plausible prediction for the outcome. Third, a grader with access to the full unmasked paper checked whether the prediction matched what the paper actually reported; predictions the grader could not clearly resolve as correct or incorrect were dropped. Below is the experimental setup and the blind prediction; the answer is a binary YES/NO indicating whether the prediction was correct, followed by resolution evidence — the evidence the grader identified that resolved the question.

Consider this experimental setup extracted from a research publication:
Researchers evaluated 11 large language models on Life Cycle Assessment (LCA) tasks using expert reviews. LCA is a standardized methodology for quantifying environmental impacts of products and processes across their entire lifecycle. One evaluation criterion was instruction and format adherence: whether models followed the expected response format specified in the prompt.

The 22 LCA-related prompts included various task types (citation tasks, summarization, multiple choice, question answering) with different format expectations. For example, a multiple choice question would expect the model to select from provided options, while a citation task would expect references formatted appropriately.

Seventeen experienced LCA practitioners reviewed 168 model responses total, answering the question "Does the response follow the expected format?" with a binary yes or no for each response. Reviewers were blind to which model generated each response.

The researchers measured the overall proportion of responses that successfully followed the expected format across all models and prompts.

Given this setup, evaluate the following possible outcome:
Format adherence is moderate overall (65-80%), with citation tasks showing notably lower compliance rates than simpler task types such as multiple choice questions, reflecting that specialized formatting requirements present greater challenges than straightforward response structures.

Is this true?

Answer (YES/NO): NO